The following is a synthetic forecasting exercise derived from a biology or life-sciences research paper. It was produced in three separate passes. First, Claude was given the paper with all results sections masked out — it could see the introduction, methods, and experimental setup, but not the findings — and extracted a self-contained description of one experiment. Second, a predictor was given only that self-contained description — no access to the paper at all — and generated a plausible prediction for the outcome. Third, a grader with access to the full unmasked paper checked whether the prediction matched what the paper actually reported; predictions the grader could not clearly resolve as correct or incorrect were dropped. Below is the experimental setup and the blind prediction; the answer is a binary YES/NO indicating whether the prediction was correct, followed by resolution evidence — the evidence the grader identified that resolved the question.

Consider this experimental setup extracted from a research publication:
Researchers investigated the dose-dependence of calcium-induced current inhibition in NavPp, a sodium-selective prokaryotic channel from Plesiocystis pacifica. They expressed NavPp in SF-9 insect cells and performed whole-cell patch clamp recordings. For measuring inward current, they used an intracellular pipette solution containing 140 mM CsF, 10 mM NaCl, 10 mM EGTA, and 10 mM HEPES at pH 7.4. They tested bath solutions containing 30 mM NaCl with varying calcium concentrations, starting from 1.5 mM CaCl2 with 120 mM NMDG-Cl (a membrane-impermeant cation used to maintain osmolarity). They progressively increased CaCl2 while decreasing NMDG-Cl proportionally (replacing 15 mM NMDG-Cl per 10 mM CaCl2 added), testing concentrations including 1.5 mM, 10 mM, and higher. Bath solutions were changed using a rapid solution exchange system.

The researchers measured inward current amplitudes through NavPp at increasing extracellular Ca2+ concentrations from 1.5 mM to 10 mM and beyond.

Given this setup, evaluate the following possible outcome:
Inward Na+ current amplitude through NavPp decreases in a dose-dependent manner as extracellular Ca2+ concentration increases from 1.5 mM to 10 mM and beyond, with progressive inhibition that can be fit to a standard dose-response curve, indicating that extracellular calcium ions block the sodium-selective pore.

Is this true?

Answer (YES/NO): YES